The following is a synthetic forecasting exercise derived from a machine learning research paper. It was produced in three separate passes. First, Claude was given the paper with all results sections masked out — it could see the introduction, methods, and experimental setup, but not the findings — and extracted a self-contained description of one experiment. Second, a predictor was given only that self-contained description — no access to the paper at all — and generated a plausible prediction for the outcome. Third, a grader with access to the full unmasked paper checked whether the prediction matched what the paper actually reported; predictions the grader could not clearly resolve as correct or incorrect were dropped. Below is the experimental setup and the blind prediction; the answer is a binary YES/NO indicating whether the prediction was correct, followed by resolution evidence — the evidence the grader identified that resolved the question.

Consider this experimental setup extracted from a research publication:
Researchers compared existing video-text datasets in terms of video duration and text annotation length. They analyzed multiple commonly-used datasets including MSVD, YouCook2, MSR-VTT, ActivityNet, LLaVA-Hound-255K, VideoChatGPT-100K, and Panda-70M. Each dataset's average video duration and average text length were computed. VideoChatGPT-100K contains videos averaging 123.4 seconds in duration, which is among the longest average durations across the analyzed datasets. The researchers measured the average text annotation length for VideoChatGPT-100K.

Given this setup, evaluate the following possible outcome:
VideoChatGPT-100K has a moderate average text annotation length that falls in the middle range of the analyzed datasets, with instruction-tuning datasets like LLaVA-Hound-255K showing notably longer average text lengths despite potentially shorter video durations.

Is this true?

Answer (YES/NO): NO